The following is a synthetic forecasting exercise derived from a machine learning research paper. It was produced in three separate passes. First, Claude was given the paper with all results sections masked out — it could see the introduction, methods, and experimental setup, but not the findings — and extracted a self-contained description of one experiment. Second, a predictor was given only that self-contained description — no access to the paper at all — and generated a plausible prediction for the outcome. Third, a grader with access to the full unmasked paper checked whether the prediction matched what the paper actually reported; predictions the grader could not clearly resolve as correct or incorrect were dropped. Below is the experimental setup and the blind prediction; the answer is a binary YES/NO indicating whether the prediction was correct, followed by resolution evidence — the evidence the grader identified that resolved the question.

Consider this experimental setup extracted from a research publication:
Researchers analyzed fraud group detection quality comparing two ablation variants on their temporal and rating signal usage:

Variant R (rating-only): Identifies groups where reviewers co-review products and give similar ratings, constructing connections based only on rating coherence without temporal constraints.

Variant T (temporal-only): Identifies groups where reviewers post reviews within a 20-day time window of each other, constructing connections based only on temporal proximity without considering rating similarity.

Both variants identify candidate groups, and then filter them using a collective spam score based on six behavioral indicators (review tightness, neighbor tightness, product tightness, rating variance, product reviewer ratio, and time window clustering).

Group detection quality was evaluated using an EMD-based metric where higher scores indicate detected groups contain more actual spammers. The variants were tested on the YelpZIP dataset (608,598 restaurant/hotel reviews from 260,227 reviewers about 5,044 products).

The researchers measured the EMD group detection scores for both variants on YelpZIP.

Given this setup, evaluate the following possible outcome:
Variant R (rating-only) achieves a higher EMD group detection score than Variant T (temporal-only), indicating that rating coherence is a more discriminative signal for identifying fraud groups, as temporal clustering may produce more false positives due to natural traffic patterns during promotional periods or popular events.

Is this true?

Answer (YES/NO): NO